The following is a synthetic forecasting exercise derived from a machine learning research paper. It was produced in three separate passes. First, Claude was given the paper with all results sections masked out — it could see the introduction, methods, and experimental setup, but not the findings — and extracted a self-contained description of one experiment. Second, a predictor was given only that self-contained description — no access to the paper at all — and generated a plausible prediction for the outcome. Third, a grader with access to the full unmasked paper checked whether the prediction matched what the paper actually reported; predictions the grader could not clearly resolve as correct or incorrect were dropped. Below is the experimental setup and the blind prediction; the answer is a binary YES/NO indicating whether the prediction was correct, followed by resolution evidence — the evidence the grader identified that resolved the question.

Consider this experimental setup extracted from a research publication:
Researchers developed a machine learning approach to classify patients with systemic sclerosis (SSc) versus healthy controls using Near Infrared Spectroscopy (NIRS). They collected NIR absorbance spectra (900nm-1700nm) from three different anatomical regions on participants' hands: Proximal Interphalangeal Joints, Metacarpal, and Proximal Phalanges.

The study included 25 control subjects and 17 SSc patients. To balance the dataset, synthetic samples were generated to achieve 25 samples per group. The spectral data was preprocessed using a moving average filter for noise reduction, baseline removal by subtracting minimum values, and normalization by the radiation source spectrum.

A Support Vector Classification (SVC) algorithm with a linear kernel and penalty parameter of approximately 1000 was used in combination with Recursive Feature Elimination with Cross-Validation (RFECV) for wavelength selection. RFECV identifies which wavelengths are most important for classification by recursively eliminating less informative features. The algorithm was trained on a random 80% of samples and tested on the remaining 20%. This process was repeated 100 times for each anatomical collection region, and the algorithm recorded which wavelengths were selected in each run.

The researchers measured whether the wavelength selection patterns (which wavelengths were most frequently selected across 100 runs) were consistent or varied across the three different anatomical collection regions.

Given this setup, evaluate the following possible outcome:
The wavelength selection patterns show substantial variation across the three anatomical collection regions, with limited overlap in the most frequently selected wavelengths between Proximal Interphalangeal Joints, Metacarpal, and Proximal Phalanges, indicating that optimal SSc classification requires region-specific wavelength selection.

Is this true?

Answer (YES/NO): NO